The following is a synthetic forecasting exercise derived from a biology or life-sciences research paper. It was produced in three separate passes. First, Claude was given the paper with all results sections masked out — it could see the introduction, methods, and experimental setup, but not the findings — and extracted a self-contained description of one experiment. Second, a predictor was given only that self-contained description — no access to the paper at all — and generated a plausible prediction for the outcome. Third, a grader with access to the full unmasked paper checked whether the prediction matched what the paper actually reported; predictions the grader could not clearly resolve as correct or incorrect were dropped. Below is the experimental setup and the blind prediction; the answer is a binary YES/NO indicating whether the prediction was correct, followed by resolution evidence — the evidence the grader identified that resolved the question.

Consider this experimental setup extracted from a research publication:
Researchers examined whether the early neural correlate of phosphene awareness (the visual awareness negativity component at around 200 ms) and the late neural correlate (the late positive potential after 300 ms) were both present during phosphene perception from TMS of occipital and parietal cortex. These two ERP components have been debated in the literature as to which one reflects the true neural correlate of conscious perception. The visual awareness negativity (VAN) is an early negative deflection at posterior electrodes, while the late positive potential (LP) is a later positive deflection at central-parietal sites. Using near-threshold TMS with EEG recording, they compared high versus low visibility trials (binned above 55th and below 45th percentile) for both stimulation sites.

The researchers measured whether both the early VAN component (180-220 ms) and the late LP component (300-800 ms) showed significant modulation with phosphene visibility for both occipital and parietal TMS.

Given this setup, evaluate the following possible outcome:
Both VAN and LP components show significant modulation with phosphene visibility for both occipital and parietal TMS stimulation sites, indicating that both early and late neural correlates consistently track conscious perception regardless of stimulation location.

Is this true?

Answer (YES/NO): YES